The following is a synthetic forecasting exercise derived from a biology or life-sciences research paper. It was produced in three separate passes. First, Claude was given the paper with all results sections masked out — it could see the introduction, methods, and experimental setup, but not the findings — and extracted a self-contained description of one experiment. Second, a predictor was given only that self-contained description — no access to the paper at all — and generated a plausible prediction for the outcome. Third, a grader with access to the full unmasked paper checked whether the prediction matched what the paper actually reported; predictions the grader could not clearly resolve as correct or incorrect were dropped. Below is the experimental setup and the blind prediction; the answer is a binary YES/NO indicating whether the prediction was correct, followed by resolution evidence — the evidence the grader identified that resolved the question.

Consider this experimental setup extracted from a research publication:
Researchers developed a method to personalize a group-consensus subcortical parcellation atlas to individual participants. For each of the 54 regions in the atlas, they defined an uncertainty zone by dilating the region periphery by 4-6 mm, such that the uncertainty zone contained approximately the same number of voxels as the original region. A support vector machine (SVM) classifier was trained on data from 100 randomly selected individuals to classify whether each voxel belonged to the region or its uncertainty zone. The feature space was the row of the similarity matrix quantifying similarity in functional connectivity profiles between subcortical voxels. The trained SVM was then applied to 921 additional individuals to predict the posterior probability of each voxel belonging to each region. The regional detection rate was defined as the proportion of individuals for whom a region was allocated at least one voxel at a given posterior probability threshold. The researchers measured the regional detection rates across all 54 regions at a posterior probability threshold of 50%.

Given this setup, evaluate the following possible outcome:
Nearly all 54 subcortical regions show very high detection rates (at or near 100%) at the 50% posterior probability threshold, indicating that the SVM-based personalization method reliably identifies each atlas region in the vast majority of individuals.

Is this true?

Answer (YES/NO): YES